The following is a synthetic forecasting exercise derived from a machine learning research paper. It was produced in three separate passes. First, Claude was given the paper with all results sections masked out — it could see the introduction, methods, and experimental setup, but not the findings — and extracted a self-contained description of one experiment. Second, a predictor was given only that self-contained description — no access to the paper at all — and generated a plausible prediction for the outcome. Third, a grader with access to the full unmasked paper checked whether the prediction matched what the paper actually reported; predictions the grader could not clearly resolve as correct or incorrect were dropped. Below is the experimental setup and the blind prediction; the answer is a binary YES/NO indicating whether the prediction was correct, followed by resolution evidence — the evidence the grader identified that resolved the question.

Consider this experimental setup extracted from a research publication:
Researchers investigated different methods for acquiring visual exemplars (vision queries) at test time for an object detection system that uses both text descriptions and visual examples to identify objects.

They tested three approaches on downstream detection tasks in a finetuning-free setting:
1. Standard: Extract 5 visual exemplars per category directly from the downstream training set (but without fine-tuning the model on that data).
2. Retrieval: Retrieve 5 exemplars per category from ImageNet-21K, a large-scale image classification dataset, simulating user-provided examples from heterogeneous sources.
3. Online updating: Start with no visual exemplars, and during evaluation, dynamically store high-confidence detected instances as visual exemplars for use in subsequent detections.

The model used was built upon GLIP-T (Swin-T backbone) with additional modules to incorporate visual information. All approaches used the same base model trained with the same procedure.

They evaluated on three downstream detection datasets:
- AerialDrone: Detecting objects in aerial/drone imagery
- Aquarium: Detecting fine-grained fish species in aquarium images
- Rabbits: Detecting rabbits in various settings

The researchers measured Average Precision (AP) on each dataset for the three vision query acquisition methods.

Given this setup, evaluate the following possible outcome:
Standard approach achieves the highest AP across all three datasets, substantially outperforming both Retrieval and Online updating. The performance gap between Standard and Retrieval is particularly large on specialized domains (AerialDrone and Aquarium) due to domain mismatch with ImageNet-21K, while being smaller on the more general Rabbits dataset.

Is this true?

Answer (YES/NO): NO